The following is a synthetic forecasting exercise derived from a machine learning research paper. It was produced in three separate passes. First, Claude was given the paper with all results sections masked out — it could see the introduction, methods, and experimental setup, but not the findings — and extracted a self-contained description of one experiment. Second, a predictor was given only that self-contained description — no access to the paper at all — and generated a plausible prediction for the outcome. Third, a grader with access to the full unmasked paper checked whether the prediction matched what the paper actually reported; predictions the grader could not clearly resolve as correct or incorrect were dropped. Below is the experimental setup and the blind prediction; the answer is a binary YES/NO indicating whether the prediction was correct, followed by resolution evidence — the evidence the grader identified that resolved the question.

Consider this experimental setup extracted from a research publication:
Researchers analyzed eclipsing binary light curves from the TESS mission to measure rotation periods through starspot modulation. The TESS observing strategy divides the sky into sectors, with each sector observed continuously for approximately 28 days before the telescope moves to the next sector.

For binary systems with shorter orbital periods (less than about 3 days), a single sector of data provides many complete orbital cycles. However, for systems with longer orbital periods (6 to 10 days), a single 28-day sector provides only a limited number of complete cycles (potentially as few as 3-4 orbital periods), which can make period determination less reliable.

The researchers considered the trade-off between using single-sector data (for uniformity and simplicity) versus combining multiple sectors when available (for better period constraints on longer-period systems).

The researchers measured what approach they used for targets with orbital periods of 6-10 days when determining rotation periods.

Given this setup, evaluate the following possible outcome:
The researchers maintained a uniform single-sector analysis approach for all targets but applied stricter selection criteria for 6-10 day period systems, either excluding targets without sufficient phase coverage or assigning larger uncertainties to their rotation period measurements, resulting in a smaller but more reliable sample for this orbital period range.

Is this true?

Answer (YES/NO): NO